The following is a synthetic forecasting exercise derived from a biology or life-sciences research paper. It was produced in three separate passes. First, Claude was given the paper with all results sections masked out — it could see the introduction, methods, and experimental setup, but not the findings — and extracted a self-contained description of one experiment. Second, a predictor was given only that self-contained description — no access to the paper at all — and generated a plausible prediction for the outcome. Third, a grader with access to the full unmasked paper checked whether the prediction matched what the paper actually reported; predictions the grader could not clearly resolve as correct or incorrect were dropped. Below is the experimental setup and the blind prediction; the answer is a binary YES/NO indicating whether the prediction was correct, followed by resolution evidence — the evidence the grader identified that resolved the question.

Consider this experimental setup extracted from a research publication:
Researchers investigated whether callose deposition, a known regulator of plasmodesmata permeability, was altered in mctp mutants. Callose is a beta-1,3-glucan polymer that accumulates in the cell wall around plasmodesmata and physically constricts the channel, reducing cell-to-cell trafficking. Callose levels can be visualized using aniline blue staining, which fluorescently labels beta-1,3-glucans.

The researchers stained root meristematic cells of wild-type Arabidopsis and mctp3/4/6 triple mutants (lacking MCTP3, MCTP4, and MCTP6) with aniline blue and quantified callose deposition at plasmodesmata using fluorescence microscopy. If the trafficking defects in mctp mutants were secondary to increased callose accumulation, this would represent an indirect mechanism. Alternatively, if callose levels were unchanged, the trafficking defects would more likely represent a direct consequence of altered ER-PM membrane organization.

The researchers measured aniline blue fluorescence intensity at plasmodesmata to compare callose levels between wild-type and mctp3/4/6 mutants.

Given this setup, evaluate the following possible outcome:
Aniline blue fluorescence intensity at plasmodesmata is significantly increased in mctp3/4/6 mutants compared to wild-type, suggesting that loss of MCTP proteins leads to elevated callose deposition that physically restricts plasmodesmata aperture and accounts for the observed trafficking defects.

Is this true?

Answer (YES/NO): NO